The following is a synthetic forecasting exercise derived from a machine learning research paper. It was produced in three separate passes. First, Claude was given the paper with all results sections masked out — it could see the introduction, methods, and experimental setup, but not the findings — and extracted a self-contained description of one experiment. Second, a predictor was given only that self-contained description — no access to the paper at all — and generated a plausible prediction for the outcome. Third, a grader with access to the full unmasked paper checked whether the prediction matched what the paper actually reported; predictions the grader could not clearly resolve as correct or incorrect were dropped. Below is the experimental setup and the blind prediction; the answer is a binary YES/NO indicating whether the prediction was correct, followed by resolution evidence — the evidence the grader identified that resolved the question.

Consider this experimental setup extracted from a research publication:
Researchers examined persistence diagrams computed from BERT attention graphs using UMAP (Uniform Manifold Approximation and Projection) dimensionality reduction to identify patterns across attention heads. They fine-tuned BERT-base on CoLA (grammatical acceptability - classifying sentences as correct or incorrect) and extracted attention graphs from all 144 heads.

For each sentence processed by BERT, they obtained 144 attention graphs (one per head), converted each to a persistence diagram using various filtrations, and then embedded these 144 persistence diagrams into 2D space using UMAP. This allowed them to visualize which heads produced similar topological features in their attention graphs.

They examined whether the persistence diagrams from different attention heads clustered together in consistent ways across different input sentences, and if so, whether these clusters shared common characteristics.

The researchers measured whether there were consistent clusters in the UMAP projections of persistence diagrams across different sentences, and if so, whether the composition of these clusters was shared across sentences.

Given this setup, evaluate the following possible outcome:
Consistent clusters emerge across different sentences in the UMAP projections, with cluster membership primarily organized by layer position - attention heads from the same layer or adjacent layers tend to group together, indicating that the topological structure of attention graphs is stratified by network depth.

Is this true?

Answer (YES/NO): NO